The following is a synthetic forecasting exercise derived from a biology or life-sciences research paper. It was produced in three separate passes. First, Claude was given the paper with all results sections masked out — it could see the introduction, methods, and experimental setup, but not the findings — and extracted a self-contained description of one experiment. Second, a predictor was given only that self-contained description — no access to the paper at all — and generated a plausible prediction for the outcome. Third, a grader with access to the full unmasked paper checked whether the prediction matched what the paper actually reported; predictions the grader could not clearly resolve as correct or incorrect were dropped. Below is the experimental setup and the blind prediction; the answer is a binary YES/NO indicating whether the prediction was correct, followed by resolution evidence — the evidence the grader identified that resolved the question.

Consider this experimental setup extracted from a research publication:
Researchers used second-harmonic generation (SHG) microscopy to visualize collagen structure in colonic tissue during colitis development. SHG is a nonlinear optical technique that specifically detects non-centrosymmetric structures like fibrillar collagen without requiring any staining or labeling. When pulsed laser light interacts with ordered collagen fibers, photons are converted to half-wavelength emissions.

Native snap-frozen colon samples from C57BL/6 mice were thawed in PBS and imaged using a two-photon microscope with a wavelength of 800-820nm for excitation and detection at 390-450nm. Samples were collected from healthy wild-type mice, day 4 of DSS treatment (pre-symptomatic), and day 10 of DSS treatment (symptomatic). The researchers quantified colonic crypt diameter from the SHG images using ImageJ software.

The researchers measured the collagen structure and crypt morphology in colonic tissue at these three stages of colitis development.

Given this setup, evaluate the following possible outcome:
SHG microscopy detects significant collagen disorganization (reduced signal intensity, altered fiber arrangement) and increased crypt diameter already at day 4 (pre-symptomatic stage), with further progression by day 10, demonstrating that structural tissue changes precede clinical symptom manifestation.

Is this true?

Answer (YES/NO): YES